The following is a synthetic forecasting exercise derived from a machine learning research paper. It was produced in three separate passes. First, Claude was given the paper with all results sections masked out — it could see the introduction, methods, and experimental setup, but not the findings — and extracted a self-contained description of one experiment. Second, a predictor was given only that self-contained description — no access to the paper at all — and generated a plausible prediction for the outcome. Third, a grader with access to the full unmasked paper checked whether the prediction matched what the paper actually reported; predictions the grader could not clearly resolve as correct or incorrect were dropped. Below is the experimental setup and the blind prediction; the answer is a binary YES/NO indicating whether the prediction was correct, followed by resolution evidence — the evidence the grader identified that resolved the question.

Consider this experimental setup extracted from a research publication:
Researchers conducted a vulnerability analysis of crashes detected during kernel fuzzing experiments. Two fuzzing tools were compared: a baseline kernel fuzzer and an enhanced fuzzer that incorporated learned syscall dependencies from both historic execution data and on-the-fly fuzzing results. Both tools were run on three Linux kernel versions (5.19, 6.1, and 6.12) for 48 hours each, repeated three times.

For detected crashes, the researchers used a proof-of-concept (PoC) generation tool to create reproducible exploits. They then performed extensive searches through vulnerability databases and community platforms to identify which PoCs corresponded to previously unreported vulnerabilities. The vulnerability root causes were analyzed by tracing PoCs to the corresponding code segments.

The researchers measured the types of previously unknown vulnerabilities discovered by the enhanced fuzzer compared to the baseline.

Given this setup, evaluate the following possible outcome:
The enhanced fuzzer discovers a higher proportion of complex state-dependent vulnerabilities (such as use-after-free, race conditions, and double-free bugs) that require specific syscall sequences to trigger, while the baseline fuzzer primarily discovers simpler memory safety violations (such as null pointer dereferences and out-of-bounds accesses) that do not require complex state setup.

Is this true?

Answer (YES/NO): NO